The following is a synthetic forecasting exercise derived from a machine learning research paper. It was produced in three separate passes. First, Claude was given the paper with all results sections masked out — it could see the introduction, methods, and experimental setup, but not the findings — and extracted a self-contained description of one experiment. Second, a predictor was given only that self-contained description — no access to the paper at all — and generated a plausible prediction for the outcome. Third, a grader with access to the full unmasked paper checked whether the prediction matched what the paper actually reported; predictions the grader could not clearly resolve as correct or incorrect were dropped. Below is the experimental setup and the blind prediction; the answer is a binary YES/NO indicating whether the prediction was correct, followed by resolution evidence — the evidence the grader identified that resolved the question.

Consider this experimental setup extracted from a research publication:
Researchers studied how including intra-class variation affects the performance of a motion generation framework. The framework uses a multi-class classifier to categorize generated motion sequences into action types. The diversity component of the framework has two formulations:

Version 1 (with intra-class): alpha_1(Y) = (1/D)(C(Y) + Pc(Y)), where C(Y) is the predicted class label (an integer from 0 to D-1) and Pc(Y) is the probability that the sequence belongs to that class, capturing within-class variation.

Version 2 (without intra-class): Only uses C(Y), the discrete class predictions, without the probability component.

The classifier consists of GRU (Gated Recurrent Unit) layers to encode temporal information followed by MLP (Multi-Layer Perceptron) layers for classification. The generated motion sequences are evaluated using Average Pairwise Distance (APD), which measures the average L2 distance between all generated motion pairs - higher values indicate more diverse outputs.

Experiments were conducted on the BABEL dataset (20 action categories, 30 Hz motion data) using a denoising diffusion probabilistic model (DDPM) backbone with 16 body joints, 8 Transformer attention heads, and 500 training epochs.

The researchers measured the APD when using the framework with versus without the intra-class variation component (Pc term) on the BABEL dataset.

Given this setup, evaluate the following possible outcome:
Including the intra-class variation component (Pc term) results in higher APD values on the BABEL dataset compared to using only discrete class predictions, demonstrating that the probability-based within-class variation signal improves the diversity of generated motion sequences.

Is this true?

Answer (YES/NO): YES